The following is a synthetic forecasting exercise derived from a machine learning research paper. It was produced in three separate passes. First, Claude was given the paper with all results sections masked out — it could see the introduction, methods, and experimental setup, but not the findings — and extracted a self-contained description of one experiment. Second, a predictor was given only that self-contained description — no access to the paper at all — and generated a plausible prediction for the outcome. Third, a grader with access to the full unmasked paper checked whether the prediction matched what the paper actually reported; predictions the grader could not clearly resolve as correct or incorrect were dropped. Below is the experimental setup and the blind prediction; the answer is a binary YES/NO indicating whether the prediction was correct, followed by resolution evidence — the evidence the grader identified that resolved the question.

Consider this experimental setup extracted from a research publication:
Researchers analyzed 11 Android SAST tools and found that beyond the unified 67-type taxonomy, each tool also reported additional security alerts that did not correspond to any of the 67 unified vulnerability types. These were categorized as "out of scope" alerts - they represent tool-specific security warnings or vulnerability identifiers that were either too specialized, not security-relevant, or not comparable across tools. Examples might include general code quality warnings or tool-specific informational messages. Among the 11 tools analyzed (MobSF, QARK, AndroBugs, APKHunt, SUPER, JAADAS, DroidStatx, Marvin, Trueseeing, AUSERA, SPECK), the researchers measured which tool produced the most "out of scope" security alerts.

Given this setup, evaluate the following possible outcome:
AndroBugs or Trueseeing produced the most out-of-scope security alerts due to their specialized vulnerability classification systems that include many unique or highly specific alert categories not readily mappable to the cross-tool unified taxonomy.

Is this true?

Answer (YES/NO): NO